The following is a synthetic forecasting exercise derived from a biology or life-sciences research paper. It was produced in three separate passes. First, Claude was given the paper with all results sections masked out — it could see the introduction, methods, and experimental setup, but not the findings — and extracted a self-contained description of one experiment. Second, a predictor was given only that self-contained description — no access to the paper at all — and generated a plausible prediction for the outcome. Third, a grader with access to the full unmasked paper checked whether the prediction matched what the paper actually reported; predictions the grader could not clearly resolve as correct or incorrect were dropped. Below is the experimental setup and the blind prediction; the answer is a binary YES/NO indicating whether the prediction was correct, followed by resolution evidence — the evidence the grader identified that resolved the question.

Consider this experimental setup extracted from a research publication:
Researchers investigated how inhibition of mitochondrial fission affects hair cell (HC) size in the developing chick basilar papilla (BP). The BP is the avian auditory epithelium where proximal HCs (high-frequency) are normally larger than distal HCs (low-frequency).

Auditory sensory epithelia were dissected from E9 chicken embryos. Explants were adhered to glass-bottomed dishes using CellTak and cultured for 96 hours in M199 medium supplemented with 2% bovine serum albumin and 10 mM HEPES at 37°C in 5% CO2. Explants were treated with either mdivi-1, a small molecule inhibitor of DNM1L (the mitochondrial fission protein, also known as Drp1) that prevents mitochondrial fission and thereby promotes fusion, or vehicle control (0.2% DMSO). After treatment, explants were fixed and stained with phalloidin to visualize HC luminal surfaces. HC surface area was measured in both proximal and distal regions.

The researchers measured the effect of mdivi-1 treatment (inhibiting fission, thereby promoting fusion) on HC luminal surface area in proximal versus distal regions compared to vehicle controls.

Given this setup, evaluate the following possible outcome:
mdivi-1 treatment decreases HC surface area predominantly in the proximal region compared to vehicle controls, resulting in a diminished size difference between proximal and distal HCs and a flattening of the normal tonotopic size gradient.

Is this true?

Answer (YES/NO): NO